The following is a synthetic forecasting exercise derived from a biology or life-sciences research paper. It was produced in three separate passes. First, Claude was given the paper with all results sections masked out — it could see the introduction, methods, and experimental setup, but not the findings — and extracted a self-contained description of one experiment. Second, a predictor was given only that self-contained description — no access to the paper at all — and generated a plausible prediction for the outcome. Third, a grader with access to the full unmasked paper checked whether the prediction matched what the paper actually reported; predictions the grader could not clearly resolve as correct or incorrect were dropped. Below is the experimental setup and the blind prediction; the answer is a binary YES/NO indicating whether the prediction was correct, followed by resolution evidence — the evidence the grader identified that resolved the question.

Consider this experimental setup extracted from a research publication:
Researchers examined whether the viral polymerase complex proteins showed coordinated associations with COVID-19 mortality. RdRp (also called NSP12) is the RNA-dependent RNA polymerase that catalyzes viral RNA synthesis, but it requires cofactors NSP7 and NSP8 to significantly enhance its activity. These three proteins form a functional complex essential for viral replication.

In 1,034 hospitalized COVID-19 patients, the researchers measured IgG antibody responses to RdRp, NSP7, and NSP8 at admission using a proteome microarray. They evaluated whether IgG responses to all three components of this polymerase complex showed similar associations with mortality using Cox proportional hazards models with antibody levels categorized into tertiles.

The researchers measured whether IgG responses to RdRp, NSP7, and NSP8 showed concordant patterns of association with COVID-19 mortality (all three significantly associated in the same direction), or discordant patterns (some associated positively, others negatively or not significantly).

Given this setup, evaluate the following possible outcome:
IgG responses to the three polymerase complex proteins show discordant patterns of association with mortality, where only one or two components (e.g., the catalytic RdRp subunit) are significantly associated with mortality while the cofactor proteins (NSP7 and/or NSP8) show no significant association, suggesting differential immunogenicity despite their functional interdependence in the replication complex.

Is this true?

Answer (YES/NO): NO